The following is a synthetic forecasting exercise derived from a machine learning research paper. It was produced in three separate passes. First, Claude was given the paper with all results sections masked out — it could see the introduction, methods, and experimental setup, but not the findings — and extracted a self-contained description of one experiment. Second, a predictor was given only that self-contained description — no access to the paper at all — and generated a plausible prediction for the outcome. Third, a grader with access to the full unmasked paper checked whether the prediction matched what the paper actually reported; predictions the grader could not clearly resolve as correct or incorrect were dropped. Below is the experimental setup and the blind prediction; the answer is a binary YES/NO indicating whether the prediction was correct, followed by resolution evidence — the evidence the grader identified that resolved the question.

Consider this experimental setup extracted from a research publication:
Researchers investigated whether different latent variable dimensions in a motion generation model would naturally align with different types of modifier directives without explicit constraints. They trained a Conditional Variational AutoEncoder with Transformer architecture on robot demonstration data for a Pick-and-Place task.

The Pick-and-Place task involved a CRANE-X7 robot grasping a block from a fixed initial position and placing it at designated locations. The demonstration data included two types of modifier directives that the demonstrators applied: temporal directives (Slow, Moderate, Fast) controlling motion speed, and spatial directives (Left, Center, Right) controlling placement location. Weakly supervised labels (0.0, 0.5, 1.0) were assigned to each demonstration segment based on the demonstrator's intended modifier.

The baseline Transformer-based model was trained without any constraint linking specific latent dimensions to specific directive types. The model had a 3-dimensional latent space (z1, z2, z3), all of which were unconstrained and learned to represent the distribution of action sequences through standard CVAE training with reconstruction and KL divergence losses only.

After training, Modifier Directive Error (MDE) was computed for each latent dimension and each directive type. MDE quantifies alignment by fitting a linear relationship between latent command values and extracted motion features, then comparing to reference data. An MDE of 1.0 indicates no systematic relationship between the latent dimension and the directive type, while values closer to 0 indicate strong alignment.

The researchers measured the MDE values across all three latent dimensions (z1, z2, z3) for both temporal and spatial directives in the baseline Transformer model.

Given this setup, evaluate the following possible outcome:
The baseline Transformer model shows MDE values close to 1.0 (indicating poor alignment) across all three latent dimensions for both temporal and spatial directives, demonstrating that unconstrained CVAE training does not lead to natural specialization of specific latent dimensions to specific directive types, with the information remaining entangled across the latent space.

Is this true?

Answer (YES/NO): YES